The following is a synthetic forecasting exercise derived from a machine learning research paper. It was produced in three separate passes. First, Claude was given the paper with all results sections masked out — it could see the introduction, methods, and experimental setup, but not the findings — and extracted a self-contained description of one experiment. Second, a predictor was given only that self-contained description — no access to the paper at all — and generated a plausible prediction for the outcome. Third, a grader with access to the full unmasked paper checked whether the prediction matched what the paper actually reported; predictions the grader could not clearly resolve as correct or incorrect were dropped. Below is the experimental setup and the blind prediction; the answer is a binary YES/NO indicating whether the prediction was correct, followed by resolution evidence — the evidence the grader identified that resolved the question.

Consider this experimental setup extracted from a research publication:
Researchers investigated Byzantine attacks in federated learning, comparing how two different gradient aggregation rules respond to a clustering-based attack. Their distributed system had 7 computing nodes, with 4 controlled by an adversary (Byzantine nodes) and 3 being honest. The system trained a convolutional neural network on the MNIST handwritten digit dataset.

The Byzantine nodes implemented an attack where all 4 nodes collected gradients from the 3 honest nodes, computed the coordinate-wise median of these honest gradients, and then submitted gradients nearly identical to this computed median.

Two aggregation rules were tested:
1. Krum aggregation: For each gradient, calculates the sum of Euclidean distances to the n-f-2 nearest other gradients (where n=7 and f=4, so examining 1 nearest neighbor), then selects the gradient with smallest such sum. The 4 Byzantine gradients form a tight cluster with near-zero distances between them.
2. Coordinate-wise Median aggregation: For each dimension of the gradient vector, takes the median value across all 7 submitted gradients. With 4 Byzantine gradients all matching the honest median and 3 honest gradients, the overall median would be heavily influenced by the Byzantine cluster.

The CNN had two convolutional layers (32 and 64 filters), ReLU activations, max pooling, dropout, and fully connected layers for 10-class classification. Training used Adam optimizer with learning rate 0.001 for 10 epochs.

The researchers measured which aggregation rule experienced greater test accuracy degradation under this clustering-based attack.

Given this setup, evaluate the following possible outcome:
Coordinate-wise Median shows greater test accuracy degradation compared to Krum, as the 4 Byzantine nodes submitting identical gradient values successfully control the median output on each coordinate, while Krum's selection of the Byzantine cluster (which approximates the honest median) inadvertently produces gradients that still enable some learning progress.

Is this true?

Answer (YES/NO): NO